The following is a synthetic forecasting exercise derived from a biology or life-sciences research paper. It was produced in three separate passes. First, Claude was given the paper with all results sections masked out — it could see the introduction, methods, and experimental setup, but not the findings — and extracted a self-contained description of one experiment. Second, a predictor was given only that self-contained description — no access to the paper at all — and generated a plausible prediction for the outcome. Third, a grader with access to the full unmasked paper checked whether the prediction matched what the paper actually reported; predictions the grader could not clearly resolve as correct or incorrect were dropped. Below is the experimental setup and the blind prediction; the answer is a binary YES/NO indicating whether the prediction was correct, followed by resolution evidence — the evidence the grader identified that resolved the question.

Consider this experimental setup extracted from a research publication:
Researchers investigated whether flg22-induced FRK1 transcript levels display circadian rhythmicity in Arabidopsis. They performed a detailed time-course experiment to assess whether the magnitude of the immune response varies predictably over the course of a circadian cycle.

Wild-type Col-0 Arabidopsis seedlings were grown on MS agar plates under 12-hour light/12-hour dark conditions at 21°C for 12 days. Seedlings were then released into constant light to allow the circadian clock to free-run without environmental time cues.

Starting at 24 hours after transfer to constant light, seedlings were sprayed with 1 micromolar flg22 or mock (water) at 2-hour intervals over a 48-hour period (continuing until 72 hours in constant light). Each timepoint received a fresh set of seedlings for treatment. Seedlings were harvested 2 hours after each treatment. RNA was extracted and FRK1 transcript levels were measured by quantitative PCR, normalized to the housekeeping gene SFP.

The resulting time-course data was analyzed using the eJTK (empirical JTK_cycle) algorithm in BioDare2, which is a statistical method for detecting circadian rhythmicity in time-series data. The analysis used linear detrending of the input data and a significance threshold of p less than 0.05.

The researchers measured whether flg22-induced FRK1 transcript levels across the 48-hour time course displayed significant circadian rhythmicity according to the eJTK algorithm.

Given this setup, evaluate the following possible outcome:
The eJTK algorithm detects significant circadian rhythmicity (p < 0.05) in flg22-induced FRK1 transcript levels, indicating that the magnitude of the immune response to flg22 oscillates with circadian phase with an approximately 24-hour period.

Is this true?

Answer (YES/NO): YES